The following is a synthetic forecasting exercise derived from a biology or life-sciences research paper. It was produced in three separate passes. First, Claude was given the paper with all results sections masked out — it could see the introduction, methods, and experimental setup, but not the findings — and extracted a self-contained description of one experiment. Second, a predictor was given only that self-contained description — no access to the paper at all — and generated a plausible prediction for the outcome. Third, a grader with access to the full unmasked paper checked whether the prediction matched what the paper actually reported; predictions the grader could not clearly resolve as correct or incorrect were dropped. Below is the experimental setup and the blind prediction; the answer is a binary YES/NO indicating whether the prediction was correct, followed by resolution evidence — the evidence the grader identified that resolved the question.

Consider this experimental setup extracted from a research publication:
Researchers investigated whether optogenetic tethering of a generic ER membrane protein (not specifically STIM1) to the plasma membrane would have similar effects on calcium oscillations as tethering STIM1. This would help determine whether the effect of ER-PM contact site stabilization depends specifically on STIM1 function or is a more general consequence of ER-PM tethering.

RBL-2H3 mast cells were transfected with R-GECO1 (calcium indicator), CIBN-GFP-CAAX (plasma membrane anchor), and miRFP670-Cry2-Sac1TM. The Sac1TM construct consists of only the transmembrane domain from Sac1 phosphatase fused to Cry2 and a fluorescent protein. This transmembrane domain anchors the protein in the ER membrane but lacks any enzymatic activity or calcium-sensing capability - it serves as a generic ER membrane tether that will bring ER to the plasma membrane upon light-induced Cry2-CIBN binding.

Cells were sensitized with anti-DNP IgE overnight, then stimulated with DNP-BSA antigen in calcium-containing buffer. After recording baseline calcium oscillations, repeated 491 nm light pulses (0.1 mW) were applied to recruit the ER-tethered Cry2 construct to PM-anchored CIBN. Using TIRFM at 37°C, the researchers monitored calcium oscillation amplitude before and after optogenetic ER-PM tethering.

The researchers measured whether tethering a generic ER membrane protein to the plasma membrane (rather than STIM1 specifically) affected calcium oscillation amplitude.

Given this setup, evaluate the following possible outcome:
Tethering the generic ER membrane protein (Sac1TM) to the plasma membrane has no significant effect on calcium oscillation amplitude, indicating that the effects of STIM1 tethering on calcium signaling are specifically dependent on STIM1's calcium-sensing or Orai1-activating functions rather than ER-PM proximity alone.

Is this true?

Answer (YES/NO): NO